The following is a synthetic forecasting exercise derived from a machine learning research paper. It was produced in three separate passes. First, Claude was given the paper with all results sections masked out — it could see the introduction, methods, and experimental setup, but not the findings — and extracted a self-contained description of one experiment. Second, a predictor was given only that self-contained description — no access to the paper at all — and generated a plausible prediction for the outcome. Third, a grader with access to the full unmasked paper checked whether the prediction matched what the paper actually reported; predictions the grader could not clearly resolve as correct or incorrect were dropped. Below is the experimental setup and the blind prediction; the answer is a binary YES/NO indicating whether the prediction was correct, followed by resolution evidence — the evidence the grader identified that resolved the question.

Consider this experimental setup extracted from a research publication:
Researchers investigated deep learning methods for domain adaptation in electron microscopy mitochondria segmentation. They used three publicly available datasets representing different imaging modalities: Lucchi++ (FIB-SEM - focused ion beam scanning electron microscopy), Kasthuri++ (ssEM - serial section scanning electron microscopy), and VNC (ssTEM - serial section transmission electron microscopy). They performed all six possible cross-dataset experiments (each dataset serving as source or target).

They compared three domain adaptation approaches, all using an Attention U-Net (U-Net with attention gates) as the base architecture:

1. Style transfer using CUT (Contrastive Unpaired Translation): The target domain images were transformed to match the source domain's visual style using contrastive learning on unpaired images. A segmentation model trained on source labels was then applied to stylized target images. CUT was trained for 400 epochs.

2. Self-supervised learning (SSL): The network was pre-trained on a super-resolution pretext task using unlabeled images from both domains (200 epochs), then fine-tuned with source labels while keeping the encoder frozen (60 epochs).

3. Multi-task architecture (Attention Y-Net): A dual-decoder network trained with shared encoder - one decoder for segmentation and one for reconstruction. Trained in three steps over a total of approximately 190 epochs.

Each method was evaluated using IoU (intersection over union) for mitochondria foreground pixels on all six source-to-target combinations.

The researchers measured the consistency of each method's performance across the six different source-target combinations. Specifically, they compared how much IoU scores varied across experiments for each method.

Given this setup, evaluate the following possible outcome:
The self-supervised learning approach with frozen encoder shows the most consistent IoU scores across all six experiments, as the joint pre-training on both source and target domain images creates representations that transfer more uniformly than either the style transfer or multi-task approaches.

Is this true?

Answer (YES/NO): NO